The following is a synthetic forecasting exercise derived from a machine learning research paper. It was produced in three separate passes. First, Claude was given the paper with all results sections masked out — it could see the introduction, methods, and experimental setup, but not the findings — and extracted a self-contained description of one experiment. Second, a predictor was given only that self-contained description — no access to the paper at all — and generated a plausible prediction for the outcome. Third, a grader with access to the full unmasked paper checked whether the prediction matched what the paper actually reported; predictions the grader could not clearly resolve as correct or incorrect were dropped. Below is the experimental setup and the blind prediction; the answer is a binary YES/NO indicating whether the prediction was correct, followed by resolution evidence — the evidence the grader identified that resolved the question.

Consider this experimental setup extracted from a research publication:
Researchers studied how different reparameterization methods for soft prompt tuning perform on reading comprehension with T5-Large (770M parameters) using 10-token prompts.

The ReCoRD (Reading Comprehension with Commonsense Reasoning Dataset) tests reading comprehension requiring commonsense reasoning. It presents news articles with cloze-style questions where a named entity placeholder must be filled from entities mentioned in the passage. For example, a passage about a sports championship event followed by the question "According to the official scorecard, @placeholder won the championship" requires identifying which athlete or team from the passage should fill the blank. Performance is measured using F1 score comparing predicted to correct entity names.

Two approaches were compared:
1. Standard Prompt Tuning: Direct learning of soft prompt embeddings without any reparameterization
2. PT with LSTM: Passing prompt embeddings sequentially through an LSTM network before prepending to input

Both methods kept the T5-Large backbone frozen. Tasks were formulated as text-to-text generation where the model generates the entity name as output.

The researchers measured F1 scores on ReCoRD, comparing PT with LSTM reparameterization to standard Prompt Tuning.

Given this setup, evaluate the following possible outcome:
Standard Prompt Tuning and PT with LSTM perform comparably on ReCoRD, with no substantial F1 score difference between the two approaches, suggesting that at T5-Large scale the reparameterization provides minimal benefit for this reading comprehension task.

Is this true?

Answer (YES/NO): NO